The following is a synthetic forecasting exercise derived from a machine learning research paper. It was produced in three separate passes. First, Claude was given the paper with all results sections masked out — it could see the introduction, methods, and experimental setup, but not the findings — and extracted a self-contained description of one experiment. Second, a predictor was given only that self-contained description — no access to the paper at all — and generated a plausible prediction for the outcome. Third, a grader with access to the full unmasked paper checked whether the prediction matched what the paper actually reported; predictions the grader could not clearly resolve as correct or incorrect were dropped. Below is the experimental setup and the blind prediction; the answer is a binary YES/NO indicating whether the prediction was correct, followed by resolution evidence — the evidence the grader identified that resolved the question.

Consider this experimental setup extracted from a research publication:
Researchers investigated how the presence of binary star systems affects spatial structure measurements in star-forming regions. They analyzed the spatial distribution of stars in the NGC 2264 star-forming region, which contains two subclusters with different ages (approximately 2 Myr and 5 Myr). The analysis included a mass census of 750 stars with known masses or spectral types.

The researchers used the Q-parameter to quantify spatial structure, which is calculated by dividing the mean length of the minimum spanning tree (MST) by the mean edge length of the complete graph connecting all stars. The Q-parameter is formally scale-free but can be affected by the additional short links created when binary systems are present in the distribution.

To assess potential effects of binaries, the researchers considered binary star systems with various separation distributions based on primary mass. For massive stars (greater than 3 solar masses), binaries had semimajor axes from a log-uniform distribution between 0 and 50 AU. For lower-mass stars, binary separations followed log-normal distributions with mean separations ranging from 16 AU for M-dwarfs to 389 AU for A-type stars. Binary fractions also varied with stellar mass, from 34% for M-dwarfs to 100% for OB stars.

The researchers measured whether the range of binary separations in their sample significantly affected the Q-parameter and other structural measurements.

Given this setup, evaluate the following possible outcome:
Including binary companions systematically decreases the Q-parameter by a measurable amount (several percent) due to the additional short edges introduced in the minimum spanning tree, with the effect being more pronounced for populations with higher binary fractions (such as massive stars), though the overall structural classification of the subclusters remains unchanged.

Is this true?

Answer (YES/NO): NO